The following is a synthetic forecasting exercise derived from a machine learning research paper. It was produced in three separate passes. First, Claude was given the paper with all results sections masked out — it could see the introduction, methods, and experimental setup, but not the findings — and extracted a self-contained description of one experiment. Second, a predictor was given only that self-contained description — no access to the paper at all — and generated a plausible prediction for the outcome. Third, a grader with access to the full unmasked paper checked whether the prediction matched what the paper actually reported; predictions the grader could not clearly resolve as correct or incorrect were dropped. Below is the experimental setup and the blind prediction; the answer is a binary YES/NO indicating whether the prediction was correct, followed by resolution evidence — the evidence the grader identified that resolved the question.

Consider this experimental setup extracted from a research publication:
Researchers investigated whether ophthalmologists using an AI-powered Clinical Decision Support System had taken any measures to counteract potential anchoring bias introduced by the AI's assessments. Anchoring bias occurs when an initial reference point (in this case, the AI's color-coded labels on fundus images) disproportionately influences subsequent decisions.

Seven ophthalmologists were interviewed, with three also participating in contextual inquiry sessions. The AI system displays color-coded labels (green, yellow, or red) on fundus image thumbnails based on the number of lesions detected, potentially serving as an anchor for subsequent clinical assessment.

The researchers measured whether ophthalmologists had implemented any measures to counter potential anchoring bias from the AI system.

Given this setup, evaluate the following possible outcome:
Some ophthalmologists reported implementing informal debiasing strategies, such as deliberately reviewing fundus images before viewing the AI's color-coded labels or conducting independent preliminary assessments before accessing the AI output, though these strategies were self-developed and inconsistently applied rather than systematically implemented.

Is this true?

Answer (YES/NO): NO